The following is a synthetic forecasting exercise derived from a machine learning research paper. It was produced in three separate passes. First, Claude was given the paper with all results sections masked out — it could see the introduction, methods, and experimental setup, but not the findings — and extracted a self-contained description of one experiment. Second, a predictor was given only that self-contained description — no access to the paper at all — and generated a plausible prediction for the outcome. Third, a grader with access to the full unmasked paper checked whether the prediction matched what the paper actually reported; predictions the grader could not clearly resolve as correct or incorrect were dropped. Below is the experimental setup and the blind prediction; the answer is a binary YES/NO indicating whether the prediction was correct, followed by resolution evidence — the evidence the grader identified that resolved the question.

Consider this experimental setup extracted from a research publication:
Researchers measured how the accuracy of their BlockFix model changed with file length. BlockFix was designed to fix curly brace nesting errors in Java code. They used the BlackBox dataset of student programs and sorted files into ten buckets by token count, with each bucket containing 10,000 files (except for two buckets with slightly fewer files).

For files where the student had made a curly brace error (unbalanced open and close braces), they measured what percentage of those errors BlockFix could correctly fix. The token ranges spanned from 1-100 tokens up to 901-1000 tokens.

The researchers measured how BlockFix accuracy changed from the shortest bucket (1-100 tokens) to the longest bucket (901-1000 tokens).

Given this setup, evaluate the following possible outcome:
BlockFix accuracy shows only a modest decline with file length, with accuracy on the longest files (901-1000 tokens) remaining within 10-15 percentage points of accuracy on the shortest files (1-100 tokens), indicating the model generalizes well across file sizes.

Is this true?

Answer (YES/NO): NO